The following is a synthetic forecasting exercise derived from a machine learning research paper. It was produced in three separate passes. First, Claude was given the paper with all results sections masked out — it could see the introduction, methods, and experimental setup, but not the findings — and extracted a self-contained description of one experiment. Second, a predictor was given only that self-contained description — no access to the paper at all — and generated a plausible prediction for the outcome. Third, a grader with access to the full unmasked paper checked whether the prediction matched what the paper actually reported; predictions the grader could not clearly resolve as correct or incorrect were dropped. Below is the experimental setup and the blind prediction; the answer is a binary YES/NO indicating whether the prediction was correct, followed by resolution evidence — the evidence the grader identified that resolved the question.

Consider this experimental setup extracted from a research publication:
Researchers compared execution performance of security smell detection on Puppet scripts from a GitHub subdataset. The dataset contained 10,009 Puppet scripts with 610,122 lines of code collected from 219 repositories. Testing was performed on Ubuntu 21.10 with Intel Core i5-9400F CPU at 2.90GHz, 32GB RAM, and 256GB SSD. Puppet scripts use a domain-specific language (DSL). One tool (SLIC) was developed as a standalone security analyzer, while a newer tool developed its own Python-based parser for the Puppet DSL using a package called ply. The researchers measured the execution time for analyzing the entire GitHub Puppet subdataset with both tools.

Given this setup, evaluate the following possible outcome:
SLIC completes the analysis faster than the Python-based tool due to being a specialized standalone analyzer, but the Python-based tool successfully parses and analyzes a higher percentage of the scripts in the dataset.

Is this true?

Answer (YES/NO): NO